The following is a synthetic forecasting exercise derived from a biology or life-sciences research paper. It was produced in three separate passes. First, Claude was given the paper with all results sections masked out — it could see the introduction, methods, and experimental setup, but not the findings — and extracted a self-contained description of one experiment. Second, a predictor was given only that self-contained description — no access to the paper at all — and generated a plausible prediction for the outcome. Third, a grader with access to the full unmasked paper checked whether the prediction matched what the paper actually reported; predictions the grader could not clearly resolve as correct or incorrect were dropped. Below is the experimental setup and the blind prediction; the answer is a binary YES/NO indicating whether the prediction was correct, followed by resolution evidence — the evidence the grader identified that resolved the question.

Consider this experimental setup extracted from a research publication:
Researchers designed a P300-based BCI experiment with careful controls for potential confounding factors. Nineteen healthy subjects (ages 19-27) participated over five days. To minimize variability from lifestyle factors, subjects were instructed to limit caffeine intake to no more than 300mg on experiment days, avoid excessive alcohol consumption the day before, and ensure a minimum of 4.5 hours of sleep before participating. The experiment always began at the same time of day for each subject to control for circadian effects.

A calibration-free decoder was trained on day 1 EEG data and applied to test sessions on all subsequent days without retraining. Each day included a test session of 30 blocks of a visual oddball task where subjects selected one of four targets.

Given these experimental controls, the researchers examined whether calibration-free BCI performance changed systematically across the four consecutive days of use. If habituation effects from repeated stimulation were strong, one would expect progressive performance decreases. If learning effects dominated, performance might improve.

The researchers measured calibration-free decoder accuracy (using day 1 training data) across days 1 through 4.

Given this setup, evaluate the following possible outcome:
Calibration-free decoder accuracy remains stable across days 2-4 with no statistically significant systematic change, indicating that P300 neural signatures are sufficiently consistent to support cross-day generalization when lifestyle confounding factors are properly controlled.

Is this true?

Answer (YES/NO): NO